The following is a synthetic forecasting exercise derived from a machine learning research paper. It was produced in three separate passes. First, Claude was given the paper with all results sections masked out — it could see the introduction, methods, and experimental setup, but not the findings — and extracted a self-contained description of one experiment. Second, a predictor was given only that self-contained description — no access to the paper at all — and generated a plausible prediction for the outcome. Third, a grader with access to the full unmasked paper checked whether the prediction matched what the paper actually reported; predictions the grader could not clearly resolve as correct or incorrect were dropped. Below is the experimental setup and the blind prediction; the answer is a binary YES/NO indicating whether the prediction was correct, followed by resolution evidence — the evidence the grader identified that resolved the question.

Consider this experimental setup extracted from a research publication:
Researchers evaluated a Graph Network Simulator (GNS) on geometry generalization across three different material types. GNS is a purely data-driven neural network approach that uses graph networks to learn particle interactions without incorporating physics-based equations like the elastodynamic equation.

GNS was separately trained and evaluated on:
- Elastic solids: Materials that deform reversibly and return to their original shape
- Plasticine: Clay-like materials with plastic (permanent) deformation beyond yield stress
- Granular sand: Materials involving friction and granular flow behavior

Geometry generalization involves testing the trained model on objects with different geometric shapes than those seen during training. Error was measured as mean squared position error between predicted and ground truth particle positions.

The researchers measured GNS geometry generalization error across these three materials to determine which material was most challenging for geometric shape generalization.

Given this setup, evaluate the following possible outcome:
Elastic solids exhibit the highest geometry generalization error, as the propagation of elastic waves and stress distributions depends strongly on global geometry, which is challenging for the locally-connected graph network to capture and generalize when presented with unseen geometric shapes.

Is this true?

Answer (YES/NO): NO